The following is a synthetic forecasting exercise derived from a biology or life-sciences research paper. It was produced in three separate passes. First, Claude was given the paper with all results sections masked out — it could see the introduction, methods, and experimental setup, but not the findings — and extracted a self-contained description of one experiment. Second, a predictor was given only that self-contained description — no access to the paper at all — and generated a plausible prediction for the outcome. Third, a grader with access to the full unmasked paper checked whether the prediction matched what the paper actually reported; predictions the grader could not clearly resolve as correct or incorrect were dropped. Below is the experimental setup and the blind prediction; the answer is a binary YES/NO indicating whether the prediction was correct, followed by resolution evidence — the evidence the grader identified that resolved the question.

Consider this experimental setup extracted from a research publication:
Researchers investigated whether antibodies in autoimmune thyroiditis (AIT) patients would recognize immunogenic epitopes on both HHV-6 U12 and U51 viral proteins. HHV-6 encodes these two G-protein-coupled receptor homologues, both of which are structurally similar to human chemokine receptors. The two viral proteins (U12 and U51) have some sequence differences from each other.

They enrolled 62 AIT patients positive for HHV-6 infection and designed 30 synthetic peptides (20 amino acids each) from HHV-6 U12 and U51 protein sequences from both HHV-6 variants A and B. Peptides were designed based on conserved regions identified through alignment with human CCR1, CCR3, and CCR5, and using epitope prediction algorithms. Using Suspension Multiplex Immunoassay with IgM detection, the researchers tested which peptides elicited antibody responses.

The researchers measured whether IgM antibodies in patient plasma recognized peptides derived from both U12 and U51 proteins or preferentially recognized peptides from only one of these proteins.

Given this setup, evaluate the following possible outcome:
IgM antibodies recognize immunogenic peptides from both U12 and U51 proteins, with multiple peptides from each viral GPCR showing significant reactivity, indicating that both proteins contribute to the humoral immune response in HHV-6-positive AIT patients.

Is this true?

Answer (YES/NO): YES